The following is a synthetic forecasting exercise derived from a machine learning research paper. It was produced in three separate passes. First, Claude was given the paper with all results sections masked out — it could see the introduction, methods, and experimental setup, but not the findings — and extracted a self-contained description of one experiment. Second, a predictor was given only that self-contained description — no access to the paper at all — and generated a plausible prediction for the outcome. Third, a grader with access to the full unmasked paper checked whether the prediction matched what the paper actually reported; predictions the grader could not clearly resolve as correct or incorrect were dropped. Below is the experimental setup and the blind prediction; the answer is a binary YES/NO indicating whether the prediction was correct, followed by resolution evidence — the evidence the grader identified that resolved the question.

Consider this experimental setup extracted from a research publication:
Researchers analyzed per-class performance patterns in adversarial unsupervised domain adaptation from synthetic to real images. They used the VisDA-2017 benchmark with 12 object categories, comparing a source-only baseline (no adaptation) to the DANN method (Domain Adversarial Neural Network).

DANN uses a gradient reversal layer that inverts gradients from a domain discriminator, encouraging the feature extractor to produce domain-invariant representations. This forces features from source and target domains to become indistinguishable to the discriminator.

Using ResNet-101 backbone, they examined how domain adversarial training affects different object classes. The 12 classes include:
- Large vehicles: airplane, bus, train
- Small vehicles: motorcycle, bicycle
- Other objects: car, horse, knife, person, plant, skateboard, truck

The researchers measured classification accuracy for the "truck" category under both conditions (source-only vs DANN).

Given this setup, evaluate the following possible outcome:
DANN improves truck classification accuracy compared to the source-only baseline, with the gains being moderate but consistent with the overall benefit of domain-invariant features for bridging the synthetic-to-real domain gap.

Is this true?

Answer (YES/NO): NO